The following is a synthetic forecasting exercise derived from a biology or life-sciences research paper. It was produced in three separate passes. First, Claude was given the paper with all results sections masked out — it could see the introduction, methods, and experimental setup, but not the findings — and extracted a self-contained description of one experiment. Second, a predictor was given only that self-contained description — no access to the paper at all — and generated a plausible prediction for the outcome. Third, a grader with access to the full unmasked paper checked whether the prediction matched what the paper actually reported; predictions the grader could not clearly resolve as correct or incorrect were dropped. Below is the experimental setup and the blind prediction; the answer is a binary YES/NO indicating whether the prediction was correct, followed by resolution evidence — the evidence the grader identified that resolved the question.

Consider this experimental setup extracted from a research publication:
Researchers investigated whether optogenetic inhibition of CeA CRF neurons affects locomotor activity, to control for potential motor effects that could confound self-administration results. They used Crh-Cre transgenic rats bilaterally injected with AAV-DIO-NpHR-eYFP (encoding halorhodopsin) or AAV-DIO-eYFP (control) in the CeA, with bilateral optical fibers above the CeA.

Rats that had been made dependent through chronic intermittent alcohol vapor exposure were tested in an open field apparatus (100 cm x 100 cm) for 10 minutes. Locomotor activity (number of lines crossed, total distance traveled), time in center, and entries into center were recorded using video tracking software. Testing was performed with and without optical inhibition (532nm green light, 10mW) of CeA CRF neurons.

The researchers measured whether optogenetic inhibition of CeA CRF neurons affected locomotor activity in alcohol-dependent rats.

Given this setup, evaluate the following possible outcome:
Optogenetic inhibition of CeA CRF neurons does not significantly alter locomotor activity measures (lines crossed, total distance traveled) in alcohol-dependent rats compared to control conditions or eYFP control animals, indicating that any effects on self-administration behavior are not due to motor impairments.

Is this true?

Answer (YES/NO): YES